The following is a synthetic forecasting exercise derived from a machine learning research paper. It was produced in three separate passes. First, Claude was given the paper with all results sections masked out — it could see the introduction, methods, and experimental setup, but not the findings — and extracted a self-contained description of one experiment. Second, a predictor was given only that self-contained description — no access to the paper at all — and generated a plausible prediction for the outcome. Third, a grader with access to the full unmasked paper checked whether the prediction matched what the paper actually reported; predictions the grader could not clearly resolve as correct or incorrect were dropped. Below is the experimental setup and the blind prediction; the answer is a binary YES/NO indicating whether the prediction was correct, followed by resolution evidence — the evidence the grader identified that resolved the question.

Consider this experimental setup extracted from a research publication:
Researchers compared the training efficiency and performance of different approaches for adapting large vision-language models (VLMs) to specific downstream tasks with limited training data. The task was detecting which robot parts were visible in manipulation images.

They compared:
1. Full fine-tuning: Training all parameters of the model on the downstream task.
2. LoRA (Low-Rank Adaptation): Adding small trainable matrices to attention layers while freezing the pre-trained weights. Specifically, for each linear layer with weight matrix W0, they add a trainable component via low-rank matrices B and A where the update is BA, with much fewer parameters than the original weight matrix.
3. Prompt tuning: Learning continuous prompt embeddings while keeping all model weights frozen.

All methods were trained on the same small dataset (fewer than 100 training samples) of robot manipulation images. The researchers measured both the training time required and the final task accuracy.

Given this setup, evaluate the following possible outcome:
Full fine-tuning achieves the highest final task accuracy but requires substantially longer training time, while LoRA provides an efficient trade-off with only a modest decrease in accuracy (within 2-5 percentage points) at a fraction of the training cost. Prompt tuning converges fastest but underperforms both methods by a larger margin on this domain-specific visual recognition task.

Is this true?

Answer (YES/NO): NO